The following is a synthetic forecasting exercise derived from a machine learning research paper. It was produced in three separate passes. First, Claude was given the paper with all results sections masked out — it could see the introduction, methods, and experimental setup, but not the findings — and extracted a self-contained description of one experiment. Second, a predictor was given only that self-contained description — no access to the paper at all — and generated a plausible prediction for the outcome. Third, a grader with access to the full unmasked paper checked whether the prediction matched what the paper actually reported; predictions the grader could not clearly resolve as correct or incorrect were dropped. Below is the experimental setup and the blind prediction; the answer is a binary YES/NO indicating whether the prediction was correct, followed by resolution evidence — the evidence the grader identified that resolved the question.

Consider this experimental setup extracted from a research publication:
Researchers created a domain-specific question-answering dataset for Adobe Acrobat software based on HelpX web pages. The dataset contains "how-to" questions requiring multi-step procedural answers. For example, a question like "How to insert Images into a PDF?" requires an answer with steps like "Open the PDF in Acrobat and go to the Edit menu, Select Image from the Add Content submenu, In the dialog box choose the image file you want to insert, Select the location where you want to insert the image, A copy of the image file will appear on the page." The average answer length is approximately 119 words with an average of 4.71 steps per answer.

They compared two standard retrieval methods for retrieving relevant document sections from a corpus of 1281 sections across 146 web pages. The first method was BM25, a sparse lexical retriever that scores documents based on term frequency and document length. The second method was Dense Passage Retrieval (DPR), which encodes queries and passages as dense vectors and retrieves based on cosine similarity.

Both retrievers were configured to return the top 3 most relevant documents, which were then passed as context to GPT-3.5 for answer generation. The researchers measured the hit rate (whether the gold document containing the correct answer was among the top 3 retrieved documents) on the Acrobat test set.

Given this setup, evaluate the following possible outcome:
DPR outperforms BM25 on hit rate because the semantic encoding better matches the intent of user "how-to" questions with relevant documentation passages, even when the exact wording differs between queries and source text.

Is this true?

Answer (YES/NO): YES